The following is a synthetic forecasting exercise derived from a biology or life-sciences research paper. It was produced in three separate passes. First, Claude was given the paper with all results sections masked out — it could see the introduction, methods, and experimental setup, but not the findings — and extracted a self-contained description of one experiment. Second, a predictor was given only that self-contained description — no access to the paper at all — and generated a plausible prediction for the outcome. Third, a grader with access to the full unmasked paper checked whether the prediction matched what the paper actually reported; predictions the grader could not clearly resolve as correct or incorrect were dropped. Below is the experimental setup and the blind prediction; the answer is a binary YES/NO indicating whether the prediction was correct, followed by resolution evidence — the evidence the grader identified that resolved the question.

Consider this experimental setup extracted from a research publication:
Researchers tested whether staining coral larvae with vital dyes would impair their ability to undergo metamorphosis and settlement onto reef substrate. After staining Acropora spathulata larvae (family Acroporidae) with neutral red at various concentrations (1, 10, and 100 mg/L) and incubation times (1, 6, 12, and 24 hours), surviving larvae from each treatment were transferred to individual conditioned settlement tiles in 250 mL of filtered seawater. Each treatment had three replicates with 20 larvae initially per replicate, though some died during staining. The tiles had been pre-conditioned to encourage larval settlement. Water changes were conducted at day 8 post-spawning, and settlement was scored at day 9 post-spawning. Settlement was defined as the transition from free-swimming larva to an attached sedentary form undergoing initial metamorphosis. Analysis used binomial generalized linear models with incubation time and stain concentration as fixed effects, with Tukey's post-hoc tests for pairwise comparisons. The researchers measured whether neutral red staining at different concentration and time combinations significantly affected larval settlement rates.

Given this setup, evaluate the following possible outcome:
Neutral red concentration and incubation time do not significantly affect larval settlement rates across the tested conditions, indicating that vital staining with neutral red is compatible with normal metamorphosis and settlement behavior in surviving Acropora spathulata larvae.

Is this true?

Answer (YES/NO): NO